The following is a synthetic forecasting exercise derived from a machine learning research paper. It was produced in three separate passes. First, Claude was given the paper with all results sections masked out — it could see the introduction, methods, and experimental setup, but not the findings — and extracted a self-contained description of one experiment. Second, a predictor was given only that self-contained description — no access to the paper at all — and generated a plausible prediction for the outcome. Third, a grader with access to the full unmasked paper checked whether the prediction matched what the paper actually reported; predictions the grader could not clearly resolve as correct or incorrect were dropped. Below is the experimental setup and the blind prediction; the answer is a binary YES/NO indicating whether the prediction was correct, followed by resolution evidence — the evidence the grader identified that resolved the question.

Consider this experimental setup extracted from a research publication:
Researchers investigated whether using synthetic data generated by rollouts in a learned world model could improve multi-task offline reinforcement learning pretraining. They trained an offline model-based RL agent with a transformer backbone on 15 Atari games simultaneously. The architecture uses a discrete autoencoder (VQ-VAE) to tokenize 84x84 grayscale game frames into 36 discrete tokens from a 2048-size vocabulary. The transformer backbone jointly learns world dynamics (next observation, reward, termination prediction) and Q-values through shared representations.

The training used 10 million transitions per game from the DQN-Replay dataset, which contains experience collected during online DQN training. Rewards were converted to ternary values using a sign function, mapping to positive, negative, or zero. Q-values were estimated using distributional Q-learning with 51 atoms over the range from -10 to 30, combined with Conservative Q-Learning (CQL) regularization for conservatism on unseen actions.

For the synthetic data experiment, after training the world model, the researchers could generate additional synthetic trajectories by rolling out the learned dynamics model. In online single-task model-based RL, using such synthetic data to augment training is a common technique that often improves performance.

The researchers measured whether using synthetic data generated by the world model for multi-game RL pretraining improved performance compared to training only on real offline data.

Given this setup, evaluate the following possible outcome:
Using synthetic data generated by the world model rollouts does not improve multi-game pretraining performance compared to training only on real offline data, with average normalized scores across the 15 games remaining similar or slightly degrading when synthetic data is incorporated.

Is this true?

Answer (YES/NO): NO